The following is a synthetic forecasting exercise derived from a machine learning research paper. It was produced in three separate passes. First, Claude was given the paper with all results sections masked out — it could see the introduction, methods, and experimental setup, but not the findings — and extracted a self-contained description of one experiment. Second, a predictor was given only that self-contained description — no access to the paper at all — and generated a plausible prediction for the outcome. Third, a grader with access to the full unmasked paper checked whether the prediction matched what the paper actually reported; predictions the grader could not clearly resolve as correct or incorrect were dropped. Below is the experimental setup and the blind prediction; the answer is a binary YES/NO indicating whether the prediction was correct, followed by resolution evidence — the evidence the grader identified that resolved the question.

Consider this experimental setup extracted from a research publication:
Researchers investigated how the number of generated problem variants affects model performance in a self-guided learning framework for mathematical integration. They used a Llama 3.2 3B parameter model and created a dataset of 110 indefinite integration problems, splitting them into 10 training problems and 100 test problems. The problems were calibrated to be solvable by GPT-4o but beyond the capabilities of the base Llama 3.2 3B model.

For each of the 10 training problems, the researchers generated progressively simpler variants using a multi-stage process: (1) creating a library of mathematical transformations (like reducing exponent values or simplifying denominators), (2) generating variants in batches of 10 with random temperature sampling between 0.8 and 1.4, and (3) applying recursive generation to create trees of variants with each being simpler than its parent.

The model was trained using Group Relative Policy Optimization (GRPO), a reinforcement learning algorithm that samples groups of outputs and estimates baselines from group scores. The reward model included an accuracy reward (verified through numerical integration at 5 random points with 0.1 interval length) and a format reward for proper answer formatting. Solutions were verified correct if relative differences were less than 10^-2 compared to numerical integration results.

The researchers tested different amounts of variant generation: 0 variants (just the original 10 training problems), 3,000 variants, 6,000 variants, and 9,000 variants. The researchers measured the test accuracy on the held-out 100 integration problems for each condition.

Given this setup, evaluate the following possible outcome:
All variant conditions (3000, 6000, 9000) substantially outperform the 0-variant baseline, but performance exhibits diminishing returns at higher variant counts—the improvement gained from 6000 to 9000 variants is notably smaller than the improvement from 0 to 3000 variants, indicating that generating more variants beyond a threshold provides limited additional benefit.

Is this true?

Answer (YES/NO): YES